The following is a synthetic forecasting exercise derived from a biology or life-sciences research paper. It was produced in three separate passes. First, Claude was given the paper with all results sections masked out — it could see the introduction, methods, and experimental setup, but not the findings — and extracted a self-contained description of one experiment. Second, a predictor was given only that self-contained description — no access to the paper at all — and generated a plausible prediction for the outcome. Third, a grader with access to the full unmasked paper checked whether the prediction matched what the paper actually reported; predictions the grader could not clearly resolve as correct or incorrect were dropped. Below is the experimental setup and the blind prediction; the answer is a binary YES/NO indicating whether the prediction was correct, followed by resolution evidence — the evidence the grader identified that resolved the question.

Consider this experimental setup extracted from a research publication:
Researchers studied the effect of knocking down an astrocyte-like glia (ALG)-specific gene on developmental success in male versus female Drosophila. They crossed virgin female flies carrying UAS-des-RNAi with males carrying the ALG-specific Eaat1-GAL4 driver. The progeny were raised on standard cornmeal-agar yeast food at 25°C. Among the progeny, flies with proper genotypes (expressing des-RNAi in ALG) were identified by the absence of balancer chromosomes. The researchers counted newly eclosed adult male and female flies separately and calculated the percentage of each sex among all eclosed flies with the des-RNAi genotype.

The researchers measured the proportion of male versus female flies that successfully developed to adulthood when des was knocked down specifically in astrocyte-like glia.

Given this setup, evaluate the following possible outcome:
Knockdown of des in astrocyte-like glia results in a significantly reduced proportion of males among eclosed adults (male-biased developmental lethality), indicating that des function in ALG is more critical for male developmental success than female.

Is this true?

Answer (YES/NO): YES